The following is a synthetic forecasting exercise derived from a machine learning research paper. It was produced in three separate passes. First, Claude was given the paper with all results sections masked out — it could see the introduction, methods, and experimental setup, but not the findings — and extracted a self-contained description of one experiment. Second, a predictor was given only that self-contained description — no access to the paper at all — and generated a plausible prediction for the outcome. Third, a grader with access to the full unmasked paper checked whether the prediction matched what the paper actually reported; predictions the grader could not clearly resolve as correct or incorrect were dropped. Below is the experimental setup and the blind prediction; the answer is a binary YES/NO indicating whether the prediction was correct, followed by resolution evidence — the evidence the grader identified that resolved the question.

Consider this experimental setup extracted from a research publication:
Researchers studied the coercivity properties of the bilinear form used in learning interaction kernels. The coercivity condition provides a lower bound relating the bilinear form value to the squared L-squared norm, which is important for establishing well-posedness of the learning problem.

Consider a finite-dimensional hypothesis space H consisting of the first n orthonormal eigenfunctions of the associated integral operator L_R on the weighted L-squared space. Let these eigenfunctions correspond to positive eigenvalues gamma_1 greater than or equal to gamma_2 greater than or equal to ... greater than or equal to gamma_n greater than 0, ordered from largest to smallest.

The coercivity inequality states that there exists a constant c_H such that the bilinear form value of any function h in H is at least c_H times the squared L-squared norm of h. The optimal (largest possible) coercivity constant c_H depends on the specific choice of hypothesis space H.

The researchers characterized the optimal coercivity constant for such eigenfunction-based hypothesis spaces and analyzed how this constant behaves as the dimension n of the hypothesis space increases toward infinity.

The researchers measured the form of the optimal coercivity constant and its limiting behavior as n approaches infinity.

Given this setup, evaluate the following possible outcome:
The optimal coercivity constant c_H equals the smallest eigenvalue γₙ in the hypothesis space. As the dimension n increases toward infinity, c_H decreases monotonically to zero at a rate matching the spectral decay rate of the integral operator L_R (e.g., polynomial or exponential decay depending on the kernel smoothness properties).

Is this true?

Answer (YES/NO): YES